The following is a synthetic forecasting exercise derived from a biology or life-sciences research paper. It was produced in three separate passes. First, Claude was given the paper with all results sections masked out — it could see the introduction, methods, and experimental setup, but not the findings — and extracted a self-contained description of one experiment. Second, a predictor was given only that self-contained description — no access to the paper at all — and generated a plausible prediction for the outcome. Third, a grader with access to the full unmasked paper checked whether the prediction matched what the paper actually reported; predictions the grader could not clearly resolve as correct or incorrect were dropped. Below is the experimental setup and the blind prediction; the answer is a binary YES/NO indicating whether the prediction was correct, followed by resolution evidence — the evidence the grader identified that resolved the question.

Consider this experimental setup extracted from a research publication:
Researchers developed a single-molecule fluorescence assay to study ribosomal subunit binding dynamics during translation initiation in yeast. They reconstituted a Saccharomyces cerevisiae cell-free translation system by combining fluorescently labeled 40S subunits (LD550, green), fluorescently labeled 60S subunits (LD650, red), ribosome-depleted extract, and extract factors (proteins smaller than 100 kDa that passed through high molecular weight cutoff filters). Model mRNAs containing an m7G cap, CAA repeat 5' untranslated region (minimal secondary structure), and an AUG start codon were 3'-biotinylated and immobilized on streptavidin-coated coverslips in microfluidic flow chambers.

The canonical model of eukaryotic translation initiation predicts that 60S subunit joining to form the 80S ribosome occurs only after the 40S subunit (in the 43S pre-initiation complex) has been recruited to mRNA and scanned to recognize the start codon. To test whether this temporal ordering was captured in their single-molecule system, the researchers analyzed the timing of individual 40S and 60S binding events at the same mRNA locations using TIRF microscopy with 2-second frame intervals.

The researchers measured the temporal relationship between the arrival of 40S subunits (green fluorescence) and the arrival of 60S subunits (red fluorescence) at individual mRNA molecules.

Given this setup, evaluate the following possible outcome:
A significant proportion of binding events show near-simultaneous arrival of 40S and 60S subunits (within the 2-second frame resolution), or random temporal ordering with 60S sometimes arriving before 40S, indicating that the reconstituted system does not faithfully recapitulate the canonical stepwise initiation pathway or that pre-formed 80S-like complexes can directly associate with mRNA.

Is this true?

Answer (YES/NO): NO